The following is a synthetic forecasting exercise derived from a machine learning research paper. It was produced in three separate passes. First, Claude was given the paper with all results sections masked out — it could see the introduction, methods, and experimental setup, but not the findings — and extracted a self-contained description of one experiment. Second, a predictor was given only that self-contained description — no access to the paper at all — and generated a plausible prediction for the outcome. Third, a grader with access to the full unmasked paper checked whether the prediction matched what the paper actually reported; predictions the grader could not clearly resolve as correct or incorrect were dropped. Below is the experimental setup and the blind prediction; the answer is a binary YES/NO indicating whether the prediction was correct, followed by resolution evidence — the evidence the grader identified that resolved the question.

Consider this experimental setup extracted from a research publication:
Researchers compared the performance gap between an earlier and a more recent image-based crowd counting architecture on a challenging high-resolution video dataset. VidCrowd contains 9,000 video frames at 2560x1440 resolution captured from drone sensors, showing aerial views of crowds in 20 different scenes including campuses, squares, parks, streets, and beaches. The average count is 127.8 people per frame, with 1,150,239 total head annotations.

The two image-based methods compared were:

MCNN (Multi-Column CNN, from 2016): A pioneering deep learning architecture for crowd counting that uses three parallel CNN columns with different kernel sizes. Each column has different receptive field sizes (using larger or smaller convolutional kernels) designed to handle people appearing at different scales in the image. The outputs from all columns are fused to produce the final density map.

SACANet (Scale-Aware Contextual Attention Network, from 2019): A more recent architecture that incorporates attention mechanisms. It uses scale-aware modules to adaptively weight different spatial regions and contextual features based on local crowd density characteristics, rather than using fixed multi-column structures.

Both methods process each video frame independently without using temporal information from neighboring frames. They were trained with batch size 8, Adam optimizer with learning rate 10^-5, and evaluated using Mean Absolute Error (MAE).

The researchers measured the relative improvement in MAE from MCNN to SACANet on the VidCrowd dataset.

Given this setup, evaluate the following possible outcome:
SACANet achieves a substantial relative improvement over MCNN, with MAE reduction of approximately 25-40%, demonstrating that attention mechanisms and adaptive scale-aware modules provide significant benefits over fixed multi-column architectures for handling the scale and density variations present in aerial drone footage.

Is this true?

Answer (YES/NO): YES